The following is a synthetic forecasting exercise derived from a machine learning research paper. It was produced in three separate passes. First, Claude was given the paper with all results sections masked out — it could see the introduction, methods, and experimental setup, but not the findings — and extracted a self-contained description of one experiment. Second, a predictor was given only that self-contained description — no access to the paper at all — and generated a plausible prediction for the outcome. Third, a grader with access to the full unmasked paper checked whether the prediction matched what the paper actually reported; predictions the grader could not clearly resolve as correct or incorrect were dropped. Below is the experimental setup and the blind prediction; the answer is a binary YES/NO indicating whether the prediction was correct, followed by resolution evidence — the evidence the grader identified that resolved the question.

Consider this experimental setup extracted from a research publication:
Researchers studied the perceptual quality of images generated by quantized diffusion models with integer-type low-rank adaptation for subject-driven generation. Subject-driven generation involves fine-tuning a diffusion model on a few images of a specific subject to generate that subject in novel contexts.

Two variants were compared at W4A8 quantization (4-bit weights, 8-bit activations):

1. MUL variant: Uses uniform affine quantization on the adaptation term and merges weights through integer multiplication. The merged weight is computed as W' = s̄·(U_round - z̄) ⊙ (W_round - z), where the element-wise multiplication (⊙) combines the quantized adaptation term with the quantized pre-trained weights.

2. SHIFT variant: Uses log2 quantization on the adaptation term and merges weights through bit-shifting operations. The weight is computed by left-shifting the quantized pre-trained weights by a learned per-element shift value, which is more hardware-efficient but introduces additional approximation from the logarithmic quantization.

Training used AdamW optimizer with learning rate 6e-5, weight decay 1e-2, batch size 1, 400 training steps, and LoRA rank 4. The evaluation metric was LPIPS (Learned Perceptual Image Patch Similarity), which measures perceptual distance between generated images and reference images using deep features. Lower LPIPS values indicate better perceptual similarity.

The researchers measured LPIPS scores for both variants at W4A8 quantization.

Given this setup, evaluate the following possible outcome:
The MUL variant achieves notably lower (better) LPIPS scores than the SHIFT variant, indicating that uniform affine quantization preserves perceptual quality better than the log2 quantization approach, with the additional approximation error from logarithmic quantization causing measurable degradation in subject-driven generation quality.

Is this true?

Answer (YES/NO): NO